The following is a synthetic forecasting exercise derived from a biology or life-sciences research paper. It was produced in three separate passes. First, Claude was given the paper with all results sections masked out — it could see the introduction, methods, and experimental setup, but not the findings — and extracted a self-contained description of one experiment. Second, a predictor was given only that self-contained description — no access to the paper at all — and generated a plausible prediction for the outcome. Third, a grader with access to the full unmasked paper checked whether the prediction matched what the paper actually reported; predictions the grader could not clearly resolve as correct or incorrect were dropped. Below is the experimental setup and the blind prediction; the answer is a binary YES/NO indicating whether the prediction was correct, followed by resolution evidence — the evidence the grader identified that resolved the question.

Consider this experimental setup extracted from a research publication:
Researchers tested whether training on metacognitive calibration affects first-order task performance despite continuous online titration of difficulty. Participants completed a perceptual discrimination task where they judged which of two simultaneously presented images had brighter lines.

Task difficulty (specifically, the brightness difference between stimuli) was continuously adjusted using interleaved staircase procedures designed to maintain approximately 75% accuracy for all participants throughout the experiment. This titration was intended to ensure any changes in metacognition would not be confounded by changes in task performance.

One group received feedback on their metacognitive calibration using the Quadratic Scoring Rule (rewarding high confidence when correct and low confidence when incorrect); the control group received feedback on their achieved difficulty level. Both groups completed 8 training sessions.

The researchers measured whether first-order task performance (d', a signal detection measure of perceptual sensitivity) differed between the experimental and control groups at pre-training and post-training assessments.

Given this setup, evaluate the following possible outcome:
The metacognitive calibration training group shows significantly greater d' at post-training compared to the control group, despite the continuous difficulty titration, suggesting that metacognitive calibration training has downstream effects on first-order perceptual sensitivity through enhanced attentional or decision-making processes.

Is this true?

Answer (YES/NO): NO